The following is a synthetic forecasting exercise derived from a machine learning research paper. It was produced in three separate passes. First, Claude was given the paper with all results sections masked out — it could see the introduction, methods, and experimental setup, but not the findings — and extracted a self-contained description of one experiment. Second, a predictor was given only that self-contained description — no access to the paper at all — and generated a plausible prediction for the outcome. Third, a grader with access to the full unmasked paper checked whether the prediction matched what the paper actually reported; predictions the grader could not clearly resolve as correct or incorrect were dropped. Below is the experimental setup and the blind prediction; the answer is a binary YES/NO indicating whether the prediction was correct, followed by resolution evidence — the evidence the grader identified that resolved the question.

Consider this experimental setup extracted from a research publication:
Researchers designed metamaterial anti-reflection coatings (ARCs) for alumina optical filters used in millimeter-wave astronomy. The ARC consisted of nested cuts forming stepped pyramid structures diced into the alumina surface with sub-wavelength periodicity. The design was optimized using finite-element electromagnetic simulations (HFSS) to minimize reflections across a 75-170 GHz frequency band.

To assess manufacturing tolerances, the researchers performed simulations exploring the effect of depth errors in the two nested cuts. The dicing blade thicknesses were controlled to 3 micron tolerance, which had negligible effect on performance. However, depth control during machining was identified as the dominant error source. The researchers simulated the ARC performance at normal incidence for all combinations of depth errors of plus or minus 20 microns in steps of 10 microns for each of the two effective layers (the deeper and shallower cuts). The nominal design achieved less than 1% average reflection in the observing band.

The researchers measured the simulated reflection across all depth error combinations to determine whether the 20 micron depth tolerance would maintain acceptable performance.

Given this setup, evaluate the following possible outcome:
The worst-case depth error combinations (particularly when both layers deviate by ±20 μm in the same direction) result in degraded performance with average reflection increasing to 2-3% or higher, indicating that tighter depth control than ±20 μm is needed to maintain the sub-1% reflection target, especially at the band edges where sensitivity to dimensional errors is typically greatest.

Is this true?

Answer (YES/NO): NO